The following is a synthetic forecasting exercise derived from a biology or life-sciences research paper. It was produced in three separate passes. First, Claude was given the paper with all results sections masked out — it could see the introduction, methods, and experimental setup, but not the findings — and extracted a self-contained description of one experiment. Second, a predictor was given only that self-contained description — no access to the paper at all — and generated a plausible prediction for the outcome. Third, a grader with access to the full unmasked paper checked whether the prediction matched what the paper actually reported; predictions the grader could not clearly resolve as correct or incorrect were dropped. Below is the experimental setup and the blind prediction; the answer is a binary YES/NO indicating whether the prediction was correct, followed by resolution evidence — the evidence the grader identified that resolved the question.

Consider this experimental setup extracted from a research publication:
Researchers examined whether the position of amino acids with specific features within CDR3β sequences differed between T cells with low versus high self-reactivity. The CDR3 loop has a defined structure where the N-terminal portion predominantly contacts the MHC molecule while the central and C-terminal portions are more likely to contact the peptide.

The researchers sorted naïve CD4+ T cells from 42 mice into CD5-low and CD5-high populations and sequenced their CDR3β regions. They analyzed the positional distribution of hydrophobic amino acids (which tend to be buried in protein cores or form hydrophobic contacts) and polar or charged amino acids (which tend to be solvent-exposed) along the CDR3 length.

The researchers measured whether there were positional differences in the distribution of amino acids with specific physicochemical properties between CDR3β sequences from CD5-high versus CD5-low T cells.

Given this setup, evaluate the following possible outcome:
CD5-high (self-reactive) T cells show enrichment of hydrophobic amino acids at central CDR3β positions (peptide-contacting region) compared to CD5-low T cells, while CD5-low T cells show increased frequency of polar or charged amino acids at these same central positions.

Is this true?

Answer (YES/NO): YES